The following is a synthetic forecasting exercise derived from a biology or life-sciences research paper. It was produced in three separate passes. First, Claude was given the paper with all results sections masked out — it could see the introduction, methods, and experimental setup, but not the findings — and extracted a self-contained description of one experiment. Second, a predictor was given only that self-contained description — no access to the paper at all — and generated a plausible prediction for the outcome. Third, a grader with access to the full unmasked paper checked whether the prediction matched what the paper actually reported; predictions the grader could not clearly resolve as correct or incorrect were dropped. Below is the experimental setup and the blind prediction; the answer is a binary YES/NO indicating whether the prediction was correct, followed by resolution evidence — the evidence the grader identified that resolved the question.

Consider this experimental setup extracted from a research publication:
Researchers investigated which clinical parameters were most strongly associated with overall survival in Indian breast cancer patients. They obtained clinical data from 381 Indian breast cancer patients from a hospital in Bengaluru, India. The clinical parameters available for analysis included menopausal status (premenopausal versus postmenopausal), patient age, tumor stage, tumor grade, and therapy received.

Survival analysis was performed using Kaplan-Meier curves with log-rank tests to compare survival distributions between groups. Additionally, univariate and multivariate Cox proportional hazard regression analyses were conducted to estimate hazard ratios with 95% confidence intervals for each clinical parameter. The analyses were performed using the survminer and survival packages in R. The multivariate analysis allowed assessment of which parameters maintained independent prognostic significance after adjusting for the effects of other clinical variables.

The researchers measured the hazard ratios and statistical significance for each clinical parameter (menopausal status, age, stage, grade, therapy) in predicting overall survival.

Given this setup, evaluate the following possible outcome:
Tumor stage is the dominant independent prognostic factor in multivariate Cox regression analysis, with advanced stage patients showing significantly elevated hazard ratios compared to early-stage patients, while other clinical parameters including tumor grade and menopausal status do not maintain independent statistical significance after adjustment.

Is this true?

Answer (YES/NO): NO